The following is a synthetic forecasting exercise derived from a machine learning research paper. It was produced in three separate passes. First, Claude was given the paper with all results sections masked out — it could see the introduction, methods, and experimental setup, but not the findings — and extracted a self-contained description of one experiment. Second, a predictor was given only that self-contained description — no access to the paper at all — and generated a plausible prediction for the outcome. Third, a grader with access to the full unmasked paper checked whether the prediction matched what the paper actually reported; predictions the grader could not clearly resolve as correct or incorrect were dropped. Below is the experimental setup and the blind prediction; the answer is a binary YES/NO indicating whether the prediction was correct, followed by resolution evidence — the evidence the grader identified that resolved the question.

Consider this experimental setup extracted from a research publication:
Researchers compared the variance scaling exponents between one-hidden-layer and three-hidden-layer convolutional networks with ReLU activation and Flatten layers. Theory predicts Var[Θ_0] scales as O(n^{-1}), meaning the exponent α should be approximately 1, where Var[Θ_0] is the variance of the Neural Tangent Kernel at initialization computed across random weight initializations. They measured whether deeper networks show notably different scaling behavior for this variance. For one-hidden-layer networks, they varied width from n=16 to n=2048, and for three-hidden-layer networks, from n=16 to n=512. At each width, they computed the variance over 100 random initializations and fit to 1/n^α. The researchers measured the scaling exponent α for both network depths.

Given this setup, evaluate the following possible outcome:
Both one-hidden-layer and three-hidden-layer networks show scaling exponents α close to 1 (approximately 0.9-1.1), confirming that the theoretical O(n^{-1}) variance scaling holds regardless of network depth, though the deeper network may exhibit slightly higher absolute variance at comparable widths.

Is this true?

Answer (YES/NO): YES